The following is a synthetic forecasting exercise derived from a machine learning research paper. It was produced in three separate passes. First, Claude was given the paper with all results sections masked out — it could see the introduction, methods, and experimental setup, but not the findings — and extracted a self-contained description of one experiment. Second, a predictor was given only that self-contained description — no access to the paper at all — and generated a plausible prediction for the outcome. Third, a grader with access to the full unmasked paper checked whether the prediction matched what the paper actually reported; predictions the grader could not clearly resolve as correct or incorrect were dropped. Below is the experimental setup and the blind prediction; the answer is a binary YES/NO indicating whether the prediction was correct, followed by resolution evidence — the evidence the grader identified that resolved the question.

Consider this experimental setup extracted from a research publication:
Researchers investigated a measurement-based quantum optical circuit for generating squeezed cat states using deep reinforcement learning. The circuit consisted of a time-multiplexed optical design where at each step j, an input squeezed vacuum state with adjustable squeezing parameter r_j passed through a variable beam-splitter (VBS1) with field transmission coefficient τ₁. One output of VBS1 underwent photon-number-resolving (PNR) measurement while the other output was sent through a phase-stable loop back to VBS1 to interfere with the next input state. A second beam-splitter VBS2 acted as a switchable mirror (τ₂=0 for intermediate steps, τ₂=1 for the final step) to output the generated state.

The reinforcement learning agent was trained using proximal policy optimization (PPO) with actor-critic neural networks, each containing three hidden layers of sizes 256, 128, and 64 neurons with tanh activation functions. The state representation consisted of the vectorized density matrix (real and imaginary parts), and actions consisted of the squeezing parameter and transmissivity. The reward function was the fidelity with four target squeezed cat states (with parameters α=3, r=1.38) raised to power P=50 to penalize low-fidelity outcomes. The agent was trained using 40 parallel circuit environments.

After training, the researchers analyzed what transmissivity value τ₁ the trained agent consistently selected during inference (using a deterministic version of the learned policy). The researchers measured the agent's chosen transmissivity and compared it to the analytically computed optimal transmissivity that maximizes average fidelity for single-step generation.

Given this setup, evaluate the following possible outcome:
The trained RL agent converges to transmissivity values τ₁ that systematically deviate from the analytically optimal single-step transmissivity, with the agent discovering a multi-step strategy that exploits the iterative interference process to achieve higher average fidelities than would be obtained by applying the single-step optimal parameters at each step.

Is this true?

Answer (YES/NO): NO